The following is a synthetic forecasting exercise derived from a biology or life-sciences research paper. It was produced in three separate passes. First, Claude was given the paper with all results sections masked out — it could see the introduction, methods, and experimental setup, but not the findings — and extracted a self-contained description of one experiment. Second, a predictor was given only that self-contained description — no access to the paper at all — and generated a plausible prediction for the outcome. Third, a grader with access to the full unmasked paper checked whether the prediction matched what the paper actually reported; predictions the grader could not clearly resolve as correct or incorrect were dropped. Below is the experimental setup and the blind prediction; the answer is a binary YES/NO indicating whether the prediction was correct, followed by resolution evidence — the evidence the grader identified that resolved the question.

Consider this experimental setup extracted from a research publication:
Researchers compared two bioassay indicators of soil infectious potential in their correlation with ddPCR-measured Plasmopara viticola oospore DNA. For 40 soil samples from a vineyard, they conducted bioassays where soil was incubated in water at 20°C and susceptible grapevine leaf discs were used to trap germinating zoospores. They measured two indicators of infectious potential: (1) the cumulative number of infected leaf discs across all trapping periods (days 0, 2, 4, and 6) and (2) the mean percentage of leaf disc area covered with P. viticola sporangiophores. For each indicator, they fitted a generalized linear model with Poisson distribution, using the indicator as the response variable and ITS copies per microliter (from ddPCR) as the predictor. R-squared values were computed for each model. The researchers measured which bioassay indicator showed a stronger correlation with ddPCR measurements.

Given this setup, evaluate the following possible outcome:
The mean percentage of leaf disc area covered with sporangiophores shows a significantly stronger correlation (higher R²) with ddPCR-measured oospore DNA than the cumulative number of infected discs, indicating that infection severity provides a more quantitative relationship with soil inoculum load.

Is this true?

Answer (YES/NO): NO